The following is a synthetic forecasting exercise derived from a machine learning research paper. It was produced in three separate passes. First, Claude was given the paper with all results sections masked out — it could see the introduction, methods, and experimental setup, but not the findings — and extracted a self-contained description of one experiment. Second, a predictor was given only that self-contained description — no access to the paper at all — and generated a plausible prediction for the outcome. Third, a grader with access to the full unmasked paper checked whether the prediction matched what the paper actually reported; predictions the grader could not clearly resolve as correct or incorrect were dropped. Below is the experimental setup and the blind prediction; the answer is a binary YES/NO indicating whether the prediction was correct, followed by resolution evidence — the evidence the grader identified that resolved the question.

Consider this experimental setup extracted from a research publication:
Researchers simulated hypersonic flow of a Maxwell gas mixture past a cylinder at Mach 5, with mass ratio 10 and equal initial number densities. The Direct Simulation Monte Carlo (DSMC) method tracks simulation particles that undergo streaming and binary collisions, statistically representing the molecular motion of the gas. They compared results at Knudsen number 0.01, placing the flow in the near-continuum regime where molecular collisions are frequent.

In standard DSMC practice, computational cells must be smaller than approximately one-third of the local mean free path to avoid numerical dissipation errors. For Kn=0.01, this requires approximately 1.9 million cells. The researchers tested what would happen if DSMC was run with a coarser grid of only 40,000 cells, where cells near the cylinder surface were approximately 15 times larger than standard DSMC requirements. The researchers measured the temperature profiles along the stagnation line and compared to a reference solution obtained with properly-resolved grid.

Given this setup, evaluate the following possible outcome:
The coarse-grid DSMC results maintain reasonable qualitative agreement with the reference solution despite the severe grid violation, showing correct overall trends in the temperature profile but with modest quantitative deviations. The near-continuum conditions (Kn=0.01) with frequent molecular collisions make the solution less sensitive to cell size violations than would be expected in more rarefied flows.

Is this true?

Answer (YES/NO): NO